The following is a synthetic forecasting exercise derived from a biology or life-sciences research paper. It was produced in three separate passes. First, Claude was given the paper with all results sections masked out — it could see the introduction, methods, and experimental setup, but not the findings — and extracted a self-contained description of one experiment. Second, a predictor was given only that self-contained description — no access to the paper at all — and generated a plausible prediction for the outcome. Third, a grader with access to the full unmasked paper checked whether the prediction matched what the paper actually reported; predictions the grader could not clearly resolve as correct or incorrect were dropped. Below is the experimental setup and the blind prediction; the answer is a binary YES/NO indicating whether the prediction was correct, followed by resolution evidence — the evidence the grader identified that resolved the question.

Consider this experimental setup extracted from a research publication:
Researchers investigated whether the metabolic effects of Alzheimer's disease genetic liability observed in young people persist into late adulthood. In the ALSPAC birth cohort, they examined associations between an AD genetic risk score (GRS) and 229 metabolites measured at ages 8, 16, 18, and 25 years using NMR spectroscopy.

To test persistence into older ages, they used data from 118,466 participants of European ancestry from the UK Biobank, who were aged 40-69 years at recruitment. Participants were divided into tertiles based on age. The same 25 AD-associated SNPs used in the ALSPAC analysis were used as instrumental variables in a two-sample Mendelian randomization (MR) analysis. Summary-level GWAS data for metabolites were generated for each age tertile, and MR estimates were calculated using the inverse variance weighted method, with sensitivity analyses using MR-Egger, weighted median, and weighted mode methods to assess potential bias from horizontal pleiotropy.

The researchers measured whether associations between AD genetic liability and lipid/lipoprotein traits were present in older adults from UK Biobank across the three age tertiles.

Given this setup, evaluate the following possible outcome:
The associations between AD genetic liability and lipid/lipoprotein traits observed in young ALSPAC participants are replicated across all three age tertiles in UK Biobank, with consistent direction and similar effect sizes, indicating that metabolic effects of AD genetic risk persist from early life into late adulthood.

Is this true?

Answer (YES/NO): NO